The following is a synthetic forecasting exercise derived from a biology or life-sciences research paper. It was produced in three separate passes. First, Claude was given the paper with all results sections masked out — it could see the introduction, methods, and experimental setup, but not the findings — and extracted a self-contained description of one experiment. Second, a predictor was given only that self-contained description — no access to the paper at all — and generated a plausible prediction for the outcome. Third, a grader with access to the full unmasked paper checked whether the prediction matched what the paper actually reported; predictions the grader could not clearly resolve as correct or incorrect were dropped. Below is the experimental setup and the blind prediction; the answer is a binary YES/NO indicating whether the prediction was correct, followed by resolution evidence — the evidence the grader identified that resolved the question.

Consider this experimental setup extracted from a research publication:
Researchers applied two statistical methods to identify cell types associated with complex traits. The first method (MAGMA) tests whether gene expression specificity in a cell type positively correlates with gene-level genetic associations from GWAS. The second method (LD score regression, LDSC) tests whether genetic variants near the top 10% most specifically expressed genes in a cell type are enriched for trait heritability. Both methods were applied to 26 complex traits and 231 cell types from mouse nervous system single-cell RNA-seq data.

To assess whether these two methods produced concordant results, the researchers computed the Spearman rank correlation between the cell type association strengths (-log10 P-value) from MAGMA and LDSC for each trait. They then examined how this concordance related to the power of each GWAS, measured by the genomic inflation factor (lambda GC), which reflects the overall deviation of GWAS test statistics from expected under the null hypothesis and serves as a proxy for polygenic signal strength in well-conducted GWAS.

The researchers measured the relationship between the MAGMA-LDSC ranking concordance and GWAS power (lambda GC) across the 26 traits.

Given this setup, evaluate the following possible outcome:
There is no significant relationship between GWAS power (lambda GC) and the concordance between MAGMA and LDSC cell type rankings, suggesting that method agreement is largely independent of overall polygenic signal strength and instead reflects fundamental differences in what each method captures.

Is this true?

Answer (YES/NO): NO